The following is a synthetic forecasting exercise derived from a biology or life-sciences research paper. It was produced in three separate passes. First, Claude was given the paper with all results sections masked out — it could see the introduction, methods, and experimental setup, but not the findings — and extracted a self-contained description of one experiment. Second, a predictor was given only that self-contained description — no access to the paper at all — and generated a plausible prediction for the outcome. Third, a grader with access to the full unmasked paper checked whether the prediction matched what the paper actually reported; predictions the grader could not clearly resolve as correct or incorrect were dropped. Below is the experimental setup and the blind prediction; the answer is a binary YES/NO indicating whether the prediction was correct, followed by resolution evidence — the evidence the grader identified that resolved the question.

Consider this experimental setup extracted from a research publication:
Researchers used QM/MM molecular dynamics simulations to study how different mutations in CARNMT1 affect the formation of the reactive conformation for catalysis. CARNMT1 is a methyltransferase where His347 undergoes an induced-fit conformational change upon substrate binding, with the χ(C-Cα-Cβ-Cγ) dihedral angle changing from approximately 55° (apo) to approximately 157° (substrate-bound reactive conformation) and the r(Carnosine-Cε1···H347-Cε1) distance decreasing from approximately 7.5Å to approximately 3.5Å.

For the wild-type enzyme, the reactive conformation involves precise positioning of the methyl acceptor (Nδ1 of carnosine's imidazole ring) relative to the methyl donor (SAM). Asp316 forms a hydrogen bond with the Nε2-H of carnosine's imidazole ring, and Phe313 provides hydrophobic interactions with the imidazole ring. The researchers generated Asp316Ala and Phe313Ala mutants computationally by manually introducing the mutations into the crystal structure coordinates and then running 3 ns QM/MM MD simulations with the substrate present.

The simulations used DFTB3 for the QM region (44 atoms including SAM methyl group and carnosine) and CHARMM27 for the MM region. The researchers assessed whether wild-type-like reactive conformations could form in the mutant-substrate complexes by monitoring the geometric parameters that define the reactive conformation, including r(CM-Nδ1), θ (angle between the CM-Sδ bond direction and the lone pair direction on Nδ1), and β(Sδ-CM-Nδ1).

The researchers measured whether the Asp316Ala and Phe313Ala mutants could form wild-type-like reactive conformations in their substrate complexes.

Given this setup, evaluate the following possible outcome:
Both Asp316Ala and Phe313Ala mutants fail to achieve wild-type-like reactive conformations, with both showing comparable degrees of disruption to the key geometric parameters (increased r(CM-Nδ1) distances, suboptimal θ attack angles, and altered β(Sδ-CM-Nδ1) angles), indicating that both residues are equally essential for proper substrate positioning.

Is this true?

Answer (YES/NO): NO